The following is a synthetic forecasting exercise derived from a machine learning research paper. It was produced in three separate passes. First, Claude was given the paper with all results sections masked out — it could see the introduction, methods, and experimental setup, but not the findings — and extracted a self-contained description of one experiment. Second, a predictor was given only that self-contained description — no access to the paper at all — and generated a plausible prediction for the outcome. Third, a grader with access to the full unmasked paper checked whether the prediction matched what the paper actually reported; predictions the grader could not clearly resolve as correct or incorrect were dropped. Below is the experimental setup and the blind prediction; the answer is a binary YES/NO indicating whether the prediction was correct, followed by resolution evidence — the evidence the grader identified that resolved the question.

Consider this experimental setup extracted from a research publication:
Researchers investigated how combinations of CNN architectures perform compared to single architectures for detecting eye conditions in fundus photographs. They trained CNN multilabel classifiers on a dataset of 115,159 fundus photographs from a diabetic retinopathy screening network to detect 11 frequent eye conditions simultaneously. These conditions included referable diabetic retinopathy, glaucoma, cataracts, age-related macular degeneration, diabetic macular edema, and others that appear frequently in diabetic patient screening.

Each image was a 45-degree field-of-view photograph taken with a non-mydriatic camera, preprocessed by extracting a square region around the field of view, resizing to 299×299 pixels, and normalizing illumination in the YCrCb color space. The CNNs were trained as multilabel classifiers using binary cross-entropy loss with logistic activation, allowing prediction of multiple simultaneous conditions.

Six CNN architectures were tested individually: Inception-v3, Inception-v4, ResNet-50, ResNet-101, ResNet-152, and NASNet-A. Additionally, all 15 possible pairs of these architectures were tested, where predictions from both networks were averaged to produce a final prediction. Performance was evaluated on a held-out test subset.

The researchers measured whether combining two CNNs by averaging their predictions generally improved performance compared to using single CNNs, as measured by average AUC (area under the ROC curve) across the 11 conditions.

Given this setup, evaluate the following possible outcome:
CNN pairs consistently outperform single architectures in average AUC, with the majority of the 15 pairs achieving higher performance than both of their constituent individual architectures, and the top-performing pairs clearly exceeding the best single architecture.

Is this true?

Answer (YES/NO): NO